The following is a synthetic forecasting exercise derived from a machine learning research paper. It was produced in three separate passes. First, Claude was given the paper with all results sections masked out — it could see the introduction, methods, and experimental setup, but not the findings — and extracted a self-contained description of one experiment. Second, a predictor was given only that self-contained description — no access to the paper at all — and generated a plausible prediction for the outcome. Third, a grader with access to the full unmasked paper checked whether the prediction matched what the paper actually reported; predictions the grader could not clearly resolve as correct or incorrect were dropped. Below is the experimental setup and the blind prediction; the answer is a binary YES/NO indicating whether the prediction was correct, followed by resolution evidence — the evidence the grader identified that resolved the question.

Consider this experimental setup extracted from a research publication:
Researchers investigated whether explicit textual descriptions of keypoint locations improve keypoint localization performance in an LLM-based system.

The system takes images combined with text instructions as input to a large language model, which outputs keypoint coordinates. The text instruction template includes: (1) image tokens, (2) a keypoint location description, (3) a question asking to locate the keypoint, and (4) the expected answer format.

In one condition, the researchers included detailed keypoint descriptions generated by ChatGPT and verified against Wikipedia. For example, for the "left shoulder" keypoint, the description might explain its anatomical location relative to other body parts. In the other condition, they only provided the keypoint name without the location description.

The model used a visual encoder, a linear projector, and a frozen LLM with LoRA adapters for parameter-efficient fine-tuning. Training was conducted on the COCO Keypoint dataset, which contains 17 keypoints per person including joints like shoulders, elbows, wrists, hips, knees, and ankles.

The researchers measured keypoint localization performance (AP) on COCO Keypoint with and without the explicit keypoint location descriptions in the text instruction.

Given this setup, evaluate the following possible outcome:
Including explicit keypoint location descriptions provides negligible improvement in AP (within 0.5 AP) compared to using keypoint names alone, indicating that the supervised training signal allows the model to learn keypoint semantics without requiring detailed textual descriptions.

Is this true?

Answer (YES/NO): NO